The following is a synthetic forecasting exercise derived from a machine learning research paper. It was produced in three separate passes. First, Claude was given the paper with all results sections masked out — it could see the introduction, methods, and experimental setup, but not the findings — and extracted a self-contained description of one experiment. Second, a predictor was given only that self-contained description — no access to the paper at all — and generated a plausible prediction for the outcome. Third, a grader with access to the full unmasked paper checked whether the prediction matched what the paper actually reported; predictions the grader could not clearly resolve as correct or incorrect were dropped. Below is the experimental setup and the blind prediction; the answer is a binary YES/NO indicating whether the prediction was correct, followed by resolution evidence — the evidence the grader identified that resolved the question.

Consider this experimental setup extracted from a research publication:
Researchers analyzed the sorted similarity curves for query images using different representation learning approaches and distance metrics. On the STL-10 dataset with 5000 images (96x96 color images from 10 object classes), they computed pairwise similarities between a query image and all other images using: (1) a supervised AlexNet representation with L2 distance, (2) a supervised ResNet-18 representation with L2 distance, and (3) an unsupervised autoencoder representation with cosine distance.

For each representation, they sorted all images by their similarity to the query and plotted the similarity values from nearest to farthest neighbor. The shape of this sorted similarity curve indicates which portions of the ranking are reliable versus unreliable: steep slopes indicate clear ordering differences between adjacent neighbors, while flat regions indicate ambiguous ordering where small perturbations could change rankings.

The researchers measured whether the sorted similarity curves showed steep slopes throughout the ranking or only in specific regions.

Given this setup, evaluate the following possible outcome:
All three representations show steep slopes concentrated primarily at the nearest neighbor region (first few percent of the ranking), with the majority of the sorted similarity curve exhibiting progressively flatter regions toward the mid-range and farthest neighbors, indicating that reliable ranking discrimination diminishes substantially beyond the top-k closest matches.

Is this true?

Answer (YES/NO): NO